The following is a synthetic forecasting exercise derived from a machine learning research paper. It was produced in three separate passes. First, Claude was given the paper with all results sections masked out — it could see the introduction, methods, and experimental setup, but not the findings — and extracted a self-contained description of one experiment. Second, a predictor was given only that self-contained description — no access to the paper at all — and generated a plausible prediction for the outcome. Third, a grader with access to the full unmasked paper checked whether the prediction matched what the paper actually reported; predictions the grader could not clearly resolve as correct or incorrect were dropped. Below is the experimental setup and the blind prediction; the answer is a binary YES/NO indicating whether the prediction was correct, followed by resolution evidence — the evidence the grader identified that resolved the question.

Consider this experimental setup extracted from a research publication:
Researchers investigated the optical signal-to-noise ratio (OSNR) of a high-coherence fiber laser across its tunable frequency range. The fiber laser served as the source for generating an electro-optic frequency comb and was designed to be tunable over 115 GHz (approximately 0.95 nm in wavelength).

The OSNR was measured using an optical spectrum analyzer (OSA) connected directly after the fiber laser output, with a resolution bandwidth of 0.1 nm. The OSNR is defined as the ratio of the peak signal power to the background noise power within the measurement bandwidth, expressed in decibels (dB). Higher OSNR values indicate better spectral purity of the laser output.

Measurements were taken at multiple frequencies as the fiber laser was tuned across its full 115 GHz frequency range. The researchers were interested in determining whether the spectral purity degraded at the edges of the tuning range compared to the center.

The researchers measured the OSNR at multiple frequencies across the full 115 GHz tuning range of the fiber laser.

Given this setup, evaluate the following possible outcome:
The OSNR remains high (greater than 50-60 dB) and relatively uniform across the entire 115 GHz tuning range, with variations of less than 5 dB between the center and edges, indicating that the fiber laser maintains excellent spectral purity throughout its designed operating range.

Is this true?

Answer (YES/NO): YES